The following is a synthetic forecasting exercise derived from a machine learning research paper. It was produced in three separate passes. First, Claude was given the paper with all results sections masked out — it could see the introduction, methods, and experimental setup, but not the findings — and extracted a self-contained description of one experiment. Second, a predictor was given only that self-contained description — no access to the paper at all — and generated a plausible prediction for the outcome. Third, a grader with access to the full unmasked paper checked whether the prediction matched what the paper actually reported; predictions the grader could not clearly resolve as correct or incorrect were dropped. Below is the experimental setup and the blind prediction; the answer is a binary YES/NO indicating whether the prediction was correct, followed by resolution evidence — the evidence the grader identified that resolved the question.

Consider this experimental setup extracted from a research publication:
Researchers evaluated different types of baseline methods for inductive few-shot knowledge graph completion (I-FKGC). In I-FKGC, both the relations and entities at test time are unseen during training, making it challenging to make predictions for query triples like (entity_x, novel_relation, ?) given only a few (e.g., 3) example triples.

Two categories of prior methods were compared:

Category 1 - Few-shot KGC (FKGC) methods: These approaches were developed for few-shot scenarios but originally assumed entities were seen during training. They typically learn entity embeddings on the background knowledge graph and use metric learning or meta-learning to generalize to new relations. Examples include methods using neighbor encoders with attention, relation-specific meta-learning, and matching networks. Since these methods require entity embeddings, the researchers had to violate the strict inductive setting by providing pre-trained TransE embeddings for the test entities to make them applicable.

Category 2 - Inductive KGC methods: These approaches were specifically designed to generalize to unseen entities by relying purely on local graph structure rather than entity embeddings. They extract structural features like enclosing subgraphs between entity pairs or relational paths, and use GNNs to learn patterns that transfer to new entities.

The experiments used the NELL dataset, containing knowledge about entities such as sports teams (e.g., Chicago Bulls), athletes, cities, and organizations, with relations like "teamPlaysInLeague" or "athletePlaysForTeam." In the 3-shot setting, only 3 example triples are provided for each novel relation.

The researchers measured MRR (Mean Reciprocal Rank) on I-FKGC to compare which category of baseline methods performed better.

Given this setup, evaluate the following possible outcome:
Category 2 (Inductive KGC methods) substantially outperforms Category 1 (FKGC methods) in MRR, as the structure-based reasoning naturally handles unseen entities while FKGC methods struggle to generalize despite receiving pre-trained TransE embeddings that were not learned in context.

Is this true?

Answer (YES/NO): NO